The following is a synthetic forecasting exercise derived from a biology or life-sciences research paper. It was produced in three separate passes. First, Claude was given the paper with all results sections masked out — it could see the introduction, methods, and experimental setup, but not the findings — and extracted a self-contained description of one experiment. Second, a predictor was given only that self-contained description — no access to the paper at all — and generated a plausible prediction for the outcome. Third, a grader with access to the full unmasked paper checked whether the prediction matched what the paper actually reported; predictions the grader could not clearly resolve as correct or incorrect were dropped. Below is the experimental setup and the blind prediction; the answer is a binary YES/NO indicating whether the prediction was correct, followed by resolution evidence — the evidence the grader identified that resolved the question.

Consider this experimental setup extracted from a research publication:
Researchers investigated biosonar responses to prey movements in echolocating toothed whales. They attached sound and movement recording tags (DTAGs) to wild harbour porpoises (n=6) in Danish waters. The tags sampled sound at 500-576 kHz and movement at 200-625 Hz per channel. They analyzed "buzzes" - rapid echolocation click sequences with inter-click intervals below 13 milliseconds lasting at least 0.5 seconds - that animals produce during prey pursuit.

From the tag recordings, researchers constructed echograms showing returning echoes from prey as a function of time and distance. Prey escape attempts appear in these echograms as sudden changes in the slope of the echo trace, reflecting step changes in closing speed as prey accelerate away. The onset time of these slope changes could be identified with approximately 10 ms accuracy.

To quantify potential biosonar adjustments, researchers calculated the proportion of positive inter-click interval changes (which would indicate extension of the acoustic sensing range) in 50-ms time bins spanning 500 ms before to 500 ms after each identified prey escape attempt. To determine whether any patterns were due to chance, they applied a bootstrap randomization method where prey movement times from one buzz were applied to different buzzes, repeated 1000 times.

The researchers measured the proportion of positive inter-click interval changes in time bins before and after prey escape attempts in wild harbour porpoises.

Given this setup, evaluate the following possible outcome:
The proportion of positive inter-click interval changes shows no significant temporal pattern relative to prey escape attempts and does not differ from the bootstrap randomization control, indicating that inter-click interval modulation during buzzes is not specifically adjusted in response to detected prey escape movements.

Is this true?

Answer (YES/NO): NO